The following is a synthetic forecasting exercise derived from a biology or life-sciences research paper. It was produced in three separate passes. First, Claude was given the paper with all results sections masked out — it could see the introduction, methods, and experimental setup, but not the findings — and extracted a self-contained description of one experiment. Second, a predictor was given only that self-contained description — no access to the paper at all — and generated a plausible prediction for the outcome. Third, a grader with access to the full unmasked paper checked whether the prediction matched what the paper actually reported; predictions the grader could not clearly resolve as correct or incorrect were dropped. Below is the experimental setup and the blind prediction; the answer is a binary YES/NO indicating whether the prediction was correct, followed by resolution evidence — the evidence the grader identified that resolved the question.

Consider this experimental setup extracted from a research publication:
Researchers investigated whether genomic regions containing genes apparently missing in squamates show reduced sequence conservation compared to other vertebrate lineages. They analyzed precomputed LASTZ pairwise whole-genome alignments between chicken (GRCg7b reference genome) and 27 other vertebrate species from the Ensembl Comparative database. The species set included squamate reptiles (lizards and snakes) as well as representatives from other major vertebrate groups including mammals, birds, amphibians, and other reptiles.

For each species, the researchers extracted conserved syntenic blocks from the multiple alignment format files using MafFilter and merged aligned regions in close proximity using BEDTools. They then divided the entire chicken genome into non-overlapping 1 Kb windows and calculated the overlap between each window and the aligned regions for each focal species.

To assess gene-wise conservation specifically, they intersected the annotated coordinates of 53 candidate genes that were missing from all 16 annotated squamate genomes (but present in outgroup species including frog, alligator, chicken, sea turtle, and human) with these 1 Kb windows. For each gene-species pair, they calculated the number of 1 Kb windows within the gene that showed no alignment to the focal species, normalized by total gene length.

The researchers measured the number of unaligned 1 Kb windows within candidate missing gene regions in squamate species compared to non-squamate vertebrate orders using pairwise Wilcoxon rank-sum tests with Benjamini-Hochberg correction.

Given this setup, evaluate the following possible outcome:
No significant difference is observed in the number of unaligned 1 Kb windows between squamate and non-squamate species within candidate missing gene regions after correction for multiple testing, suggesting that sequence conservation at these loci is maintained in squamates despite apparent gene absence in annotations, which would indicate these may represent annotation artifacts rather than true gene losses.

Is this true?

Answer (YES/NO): NO